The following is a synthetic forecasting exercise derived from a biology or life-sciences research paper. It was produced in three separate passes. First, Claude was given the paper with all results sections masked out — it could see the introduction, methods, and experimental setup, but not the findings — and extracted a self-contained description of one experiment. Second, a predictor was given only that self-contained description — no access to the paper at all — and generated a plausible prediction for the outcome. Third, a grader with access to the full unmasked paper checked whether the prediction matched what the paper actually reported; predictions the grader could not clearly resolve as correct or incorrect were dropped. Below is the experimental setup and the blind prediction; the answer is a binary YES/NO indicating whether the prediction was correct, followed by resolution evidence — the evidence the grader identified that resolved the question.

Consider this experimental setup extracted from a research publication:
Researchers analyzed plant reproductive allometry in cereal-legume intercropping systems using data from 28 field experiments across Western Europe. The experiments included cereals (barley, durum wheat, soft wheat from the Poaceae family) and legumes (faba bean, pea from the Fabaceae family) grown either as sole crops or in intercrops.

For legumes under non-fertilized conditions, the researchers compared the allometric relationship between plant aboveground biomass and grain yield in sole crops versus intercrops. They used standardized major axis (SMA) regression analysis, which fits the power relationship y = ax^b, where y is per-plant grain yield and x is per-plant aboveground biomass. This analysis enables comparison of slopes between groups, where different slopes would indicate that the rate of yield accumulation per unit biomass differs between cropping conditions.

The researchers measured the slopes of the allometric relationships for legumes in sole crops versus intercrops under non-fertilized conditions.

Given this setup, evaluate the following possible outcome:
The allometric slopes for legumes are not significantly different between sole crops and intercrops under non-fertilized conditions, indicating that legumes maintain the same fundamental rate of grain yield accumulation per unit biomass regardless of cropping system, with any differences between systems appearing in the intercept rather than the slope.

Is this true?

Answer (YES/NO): NO